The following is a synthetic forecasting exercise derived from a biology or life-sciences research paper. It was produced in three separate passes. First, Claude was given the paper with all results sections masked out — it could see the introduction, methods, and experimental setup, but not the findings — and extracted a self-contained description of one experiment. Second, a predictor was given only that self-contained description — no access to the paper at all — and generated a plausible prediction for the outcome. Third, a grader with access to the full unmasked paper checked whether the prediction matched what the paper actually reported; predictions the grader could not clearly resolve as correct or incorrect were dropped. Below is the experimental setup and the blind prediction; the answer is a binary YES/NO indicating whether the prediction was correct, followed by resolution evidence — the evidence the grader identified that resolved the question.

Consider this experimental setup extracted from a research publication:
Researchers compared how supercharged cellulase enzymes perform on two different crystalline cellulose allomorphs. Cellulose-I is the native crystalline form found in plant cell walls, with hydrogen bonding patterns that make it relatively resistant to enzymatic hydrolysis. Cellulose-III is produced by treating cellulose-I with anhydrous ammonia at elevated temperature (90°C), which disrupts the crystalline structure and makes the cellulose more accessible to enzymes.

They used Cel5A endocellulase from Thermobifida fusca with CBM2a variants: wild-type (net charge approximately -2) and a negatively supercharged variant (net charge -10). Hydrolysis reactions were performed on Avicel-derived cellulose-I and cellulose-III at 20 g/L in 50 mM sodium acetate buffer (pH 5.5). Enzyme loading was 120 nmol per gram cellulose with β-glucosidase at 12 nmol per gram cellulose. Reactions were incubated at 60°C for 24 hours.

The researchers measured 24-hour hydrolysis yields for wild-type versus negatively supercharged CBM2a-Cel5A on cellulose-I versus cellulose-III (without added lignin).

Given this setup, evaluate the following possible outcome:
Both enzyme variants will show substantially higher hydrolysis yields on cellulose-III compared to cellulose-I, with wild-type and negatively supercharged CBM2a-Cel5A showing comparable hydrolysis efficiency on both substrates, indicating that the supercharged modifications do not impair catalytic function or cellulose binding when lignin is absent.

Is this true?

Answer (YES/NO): NO